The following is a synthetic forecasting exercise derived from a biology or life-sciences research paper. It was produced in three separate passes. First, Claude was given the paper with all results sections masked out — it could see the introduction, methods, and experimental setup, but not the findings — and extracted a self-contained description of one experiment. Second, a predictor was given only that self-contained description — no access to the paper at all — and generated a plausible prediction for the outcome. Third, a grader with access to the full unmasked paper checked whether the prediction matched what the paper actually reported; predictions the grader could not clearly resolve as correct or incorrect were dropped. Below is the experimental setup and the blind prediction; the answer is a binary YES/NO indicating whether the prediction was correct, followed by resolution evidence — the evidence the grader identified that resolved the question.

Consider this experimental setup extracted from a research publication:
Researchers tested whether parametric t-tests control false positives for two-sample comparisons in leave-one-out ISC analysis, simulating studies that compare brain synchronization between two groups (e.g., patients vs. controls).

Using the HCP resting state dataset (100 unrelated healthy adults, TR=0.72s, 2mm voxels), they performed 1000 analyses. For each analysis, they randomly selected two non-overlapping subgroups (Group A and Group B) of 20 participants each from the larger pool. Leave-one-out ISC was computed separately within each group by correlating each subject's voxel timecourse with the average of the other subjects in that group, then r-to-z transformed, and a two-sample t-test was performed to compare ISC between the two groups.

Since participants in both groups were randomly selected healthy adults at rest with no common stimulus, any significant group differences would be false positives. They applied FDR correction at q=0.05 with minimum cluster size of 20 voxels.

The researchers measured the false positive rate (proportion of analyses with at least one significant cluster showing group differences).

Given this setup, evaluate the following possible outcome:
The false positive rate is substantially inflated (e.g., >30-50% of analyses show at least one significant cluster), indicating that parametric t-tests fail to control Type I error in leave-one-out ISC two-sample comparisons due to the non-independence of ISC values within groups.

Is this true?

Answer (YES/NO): NO